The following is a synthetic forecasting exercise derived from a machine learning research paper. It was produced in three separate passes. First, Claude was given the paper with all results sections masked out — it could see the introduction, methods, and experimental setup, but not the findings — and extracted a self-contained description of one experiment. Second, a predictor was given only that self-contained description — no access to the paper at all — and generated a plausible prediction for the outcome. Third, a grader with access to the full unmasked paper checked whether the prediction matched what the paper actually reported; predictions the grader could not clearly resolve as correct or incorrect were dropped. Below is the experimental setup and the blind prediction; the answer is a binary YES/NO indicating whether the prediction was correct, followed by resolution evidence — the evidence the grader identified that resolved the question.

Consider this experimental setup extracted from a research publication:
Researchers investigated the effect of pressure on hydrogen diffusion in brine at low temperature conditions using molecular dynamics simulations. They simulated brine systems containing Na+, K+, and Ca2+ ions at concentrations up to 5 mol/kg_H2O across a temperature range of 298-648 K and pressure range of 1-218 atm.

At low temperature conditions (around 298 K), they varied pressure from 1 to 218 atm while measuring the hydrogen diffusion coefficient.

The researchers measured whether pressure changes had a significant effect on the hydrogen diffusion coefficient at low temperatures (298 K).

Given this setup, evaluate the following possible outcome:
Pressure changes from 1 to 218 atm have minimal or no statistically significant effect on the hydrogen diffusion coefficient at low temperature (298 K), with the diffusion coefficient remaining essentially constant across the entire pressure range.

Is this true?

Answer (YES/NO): YES